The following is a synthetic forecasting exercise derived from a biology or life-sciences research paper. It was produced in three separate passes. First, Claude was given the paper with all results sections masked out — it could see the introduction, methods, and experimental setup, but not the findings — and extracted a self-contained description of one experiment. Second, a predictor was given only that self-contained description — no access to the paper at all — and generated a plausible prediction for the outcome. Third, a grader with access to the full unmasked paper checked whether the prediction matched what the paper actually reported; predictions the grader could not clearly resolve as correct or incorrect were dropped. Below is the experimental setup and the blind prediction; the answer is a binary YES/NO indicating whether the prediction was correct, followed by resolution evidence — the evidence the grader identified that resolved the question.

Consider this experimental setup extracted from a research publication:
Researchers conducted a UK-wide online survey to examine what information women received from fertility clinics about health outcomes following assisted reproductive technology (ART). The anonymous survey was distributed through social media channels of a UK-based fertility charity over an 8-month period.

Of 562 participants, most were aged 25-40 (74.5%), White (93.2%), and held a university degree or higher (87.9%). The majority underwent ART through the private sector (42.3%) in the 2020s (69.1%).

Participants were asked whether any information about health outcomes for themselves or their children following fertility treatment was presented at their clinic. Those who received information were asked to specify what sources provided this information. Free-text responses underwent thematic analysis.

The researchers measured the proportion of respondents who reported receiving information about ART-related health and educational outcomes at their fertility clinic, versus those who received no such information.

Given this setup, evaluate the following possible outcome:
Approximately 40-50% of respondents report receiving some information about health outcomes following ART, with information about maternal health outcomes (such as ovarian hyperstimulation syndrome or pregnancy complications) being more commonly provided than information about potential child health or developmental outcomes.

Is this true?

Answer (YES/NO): NO